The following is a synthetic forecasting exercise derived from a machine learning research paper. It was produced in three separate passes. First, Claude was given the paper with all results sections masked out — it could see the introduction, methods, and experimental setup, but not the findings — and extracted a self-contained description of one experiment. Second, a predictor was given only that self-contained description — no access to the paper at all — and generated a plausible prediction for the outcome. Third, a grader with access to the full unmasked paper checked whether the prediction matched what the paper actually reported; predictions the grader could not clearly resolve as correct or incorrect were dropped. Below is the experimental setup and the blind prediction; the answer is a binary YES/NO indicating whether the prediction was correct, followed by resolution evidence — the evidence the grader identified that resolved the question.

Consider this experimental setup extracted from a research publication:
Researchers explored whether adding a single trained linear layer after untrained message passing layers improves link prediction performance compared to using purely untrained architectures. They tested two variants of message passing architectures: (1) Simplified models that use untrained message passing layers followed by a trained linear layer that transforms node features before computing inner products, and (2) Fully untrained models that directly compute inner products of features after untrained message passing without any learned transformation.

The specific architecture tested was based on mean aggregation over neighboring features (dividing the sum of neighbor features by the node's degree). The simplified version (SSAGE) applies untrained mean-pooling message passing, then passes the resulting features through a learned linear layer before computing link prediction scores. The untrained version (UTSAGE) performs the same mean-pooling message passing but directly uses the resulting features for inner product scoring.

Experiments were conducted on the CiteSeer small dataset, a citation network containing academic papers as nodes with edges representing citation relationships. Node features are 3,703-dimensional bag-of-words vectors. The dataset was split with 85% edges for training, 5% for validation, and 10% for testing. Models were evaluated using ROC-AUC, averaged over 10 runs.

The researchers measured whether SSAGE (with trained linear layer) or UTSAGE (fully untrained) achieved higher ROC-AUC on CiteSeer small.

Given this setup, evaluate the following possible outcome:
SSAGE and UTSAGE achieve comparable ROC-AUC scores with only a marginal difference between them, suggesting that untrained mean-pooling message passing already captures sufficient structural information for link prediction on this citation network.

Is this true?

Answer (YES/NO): YES